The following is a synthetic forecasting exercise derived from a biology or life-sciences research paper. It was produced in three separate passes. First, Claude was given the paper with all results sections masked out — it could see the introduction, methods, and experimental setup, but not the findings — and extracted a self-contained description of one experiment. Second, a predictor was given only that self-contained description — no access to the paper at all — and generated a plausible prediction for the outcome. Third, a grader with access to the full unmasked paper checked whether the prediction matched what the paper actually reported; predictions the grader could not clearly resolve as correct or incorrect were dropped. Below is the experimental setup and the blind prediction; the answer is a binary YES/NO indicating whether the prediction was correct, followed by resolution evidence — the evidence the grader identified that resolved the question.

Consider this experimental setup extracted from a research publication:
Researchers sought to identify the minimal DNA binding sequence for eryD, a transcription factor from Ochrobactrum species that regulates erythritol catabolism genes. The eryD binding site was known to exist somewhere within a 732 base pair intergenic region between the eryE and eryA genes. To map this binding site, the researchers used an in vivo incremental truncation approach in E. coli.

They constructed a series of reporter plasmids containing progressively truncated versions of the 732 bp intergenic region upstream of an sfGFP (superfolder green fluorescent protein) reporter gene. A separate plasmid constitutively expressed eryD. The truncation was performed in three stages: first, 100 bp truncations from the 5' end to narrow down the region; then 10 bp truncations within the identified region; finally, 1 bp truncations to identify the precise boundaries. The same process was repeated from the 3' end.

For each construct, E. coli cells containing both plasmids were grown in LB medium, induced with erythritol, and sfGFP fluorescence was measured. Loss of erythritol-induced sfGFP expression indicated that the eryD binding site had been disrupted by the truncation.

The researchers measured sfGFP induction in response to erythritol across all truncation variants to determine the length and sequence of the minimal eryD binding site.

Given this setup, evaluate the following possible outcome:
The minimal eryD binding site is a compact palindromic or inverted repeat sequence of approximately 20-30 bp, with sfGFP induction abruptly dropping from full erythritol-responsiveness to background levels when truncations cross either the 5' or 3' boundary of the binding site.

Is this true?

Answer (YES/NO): NO